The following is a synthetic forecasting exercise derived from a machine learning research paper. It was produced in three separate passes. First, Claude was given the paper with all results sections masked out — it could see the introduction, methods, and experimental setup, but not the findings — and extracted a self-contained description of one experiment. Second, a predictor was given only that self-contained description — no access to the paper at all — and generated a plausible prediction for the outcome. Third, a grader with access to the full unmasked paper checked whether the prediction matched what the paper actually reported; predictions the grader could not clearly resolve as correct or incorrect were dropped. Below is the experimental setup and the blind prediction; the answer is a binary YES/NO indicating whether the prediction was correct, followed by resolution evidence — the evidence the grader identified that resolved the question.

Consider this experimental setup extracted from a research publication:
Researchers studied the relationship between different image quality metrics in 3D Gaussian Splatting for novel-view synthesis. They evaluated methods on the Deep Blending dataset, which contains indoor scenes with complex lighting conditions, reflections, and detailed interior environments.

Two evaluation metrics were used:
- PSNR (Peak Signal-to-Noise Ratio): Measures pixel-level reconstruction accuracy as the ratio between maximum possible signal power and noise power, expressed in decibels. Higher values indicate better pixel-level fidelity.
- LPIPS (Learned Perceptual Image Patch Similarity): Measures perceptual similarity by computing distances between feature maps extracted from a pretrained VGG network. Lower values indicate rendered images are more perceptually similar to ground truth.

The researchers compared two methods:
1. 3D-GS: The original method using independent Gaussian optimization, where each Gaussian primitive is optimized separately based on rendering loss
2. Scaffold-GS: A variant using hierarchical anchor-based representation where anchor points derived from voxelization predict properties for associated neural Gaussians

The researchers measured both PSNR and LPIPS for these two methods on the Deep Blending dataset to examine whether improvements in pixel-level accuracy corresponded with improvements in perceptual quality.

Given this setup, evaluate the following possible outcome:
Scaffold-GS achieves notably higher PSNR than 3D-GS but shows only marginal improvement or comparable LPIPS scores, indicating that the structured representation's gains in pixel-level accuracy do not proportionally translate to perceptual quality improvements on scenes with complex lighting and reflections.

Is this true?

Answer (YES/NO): NO